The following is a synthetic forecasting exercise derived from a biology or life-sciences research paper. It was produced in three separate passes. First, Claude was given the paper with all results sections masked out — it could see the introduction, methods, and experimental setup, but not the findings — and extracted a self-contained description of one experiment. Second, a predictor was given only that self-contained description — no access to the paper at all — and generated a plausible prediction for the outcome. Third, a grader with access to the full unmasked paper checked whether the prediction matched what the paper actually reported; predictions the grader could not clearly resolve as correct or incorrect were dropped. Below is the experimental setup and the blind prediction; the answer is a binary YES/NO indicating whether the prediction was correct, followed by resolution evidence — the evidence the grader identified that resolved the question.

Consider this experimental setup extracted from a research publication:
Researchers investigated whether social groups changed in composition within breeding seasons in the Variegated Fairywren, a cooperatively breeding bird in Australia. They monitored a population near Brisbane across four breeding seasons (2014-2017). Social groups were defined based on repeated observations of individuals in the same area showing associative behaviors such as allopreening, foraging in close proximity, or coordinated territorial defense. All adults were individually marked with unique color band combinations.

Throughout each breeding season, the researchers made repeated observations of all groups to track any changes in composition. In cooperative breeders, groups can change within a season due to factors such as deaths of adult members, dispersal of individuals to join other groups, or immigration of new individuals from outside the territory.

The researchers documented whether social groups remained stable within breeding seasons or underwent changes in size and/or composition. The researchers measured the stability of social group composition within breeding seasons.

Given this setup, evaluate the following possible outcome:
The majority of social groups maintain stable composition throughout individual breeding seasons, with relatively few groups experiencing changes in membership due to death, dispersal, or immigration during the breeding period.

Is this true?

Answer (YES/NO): YES